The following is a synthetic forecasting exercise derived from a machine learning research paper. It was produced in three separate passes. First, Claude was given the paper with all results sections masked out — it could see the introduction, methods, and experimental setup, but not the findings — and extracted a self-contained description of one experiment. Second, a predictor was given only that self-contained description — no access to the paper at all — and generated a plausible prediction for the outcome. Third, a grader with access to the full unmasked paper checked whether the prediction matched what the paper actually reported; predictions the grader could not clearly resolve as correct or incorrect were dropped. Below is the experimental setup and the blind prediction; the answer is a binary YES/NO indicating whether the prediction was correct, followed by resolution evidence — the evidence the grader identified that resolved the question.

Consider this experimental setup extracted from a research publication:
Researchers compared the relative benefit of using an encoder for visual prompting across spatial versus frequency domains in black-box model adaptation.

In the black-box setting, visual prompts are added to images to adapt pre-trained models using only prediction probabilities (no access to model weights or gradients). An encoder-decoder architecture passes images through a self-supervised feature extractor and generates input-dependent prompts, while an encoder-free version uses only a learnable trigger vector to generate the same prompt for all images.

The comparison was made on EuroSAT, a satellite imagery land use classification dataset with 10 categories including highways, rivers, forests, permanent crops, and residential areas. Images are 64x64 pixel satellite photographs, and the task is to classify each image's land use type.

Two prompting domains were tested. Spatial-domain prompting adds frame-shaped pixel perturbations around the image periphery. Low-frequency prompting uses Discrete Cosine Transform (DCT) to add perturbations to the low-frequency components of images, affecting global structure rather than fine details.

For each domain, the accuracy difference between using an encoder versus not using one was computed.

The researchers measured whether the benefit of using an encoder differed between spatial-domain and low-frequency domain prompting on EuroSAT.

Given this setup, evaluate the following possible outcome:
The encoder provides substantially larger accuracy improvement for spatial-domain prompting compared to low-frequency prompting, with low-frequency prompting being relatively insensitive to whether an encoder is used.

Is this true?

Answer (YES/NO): YES